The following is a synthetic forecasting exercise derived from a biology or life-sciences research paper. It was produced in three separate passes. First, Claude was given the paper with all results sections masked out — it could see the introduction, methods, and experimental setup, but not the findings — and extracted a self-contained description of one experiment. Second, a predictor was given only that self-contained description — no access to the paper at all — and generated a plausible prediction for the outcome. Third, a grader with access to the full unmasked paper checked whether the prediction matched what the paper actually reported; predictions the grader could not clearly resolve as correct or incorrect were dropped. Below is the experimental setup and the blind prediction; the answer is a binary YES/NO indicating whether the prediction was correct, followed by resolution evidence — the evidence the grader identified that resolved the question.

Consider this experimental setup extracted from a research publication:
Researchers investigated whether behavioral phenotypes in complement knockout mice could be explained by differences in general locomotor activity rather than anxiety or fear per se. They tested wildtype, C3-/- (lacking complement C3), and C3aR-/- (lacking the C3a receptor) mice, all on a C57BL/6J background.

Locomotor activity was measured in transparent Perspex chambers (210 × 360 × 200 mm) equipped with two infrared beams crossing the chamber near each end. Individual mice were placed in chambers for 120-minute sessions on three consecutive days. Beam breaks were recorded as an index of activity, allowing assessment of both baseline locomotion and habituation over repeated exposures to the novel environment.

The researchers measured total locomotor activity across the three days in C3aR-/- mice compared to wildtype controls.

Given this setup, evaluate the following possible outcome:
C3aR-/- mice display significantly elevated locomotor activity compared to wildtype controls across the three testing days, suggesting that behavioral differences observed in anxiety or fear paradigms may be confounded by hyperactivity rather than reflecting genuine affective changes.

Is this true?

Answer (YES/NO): NO